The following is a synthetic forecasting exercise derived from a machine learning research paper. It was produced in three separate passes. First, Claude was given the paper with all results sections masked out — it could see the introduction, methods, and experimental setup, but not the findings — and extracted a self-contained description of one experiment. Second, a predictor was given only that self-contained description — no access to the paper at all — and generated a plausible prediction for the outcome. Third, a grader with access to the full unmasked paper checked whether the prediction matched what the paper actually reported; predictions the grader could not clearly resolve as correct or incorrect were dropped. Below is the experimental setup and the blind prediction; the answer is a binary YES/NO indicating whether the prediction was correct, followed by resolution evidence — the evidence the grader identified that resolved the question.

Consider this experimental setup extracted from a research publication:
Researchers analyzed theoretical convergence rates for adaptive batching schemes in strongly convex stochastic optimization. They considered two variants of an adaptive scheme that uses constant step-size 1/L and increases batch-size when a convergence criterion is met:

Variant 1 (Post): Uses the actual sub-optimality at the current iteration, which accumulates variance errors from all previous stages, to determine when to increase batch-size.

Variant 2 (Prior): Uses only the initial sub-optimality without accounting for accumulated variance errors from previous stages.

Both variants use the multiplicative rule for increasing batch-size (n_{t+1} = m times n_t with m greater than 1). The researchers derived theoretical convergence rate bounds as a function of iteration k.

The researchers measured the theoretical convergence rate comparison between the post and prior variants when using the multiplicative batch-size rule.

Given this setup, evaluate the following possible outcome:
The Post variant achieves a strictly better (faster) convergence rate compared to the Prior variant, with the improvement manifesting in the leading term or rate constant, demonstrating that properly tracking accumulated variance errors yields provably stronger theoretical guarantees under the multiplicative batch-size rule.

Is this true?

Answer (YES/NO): NO